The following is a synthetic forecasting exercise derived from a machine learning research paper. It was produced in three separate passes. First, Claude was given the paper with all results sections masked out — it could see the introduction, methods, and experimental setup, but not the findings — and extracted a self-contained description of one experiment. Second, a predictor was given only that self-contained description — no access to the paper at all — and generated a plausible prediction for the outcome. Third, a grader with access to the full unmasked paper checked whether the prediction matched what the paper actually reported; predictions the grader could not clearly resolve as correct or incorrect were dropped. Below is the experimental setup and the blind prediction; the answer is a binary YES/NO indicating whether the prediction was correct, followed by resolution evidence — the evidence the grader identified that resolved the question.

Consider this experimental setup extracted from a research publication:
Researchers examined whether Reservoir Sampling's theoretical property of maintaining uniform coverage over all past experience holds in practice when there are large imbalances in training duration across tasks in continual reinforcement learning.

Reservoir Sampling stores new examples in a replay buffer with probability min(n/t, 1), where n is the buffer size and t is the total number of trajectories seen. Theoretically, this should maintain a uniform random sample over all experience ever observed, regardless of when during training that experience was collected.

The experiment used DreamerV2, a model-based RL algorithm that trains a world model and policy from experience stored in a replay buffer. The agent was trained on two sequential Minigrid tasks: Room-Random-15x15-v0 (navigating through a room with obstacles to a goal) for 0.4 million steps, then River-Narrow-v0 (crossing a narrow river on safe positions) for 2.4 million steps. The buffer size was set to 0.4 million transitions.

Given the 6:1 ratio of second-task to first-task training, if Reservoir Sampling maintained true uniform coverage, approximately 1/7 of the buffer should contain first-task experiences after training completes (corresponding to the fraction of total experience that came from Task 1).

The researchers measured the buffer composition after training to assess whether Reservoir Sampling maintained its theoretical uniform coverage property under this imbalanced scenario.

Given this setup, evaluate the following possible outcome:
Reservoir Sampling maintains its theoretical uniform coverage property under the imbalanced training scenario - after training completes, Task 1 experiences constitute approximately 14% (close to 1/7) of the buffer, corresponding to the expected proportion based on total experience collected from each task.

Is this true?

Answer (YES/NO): NO